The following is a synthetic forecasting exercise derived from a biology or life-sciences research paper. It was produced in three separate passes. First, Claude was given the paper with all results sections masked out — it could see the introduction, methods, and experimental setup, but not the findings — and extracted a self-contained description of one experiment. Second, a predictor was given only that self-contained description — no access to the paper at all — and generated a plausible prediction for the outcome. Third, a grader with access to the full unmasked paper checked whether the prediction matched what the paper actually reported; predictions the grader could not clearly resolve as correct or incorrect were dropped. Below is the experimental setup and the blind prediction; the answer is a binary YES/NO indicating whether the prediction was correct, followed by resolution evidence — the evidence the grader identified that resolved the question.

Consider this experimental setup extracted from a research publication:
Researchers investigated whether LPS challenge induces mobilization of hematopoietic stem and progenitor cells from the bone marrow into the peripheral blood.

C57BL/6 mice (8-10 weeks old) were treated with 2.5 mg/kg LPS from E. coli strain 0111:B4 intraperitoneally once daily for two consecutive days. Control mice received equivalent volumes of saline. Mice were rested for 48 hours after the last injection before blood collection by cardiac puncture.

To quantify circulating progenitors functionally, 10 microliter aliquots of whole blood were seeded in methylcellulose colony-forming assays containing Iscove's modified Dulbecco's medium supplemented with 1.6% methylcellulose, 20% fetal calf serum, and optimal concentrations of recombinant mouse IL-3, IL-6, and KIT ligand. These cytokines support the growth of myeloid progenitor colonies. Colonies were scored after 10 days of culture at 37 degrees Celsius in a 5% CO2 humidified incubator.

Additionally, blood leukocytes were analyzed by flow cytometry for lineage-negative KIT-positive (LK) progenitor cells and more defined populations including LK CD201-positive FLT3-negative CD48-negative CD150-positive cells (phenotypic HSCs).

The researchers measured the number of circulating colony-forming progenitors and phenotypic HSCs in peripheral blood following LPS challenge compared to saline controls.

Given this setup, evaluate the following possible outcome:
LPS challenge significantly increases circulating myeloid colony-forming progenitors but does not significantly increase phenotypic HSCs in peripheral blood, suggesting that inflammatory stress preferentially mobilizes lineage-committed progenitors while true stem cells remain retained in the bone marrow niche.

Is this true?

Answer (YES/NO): NO